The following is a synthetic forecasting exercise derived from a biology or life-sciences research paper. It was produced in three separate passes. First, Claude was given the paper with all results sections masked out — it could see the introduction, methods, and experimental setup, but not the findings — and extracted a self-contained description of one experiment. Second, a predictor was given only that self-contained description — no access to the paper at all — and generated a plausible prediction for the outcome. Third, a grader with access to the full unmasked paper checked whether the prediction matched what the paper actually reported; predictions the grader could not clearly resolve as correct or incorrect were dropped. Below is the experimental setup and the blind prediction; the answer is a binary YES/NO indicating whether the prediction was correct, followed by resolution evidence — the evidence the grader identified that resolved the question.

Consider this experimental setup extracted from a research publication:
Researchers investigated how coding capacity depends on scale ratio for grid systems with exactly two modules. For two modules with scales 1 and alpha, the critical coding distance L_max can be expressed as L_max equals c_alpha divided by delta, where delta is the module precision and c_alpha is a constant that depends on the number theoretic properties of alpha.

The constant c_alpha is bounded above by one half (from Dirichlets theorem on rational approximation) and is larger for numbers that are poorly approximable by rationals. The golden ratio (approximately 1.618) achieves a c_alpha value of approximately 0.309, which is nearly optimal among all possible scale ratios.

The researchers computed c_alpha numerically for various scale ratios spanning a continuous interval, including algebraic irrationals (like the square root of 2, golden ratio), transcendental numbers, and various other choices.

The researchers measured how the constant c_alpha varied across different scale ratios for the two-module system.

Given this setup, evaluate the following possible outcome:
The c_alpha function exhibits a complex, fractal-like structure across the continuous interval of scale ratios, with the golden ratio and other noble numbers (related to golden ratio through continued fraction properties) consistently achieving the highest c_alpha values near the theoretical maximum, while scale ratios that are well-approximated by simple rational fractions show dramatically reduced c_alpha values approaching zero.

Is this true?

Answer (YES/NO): NO